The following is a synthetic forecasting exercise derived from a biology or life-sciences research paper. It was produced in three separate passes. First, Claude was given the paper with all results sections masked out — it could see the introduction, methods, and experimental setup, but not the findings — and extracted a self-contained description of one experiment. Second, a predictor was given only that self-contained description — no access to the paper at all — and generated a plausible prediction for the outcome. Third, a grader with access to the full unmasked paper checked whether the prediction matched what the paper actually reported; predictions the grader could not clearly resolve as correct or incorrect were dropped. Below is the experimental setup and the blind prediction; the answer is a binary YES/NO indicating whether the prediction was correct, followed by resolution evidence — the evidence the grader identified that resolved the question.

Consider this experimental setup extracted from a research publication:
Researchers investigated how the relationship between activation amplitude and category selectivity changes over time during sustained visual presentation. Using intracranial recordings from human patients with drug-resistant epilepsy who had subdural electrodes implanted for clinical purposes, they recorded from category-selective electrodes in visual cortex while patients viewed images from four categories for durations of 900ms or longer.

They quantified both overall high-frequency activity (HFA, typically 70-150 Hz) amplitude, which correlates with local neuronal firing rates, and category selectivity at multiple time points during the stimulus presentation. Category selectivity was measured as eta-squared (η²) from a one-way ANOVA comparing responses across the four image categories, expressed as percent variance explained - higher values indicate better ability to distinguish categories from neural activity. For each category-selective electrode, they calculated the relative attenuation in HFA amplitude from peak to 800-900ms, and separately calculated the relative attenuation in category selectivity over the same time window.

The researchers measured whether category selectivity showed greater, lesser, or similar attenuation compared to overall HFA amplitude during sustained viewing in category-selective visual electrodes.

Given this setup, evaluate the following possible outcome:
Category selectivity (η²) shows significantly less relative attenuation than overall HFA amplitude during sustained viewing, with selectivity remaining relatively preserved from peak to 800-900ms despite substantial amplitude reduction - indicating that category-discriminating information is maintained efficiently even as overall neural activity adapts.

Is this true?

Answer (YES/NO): NO